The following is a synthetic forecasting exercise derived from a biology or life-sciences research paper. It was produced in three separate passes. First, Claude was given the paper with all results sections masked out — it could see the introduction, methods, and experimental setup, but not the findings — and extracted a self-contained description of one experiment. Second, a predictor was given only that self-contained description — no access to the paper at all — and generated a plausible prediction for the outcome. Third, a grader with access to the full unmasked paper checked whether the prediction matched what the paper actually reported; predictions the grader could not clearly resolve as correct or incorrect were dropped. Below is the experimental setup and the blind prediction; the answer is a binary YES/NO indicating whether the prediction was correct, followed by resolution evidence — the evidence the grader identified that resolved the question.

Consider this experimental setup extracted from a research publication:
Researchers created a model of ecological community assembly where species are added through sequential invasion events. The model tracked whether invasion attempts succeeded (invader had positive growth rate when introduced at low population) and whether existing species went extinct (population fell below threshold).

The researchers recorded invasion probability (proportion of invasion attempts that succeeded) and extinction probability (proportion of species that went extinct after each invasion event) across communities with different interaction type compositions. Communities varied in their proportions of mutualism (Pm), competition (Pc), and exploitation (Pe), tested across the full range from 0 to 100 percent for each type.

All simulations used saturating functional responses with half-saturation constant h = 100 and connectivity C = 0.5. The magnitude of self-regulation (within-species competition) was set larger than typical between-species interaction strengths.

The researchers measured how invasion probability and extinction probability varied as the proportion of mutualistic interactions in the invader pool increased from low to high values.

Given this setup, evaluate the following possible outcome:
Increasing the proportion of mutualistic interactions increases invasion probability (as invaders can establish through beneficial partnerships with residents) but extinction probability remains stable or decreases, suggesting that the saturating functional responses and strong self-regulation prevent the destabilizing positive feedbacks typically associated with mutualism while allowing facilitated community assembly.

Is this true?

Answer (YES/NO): NO